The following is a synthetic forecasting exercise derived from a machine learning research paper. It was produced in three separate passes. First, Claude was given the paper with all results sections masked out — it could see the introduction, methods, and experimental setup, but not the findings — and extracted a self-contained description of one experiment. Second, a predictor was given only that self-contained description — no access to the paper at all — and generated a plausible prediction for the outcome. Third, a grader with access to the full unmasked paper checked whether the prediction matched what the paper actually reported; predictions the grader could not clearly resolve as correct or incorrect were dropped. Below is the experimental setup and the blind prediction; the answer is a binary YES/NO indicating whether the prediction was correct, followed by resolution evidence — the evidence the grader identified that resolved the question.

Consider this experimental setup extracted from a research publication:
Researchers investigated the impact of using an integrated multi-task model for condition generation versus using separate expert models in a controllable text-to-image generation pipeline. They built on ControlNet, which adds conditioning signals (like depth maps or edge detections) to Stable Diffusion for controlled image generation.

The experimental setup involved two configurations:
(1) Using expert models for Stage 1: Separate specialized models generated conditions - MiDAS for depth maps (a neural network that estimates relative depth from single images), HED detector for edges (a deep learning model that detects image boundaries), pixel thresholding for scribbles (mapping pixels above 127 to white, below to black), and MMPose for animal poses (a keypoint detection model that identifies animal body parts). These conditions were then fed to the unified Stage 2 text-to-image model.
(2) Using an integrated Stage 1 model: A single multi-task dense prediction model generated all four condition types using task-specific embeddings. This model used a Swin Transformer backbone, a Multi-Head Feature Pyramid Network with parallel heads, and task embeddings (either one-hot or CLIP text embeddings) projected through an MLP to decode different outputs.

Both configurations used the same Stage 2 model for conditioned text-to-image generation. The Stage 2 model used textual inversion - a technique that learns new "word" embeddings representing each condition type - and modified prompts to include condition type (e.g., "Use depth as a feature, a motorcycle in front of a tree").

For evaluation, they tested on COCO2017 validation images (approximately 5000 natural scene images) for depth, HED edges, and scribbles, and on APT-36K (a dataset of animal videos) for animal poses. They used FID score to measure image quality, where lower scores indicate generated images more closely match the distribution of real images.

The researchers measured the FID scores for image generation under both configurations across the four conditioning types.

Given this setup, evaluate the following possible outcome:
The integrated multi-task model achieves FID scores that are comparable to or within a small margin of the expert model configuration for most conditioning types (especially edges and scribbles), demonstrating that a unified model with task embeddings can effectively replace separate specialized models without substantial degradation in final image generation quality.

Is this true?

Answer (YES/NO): NO